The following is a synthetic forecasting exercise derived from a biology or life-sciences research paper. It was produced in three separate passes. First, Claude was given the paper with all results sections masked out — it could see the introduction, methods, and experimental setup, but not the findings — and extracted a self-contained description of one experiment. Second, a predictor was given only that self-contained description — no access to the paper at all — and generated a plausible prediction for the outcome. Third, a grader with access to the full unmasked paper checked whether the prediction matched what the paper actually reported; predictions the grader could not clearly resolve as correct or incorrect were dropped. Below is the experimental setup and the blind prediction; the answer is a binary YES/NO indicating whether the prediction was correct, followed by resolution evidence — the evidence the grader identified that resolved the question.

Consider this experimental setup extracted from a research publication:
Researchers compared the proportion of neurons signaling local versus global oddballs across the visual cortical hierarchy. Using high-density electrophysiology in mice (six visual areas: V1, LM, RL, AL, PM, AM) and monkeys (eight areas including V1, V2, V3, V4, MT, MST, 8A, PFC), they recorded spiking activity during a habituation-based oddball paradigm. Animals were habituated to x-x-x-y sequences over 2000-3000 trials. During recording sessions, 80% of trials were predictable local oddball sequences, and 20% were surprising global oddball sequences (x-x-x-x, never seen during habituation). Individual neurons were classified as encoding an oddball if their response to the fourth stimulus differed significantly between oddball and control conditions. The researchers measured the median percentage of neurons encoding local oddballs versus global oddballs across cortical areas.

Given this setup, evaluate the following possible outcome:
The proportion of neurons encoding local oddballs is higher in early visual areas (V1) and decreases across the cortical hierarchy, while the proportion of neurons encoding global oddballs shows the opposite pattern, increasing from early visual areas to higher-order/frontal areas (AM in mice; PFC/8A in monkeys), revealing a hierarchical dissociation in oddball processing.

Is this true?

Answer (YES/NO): NO